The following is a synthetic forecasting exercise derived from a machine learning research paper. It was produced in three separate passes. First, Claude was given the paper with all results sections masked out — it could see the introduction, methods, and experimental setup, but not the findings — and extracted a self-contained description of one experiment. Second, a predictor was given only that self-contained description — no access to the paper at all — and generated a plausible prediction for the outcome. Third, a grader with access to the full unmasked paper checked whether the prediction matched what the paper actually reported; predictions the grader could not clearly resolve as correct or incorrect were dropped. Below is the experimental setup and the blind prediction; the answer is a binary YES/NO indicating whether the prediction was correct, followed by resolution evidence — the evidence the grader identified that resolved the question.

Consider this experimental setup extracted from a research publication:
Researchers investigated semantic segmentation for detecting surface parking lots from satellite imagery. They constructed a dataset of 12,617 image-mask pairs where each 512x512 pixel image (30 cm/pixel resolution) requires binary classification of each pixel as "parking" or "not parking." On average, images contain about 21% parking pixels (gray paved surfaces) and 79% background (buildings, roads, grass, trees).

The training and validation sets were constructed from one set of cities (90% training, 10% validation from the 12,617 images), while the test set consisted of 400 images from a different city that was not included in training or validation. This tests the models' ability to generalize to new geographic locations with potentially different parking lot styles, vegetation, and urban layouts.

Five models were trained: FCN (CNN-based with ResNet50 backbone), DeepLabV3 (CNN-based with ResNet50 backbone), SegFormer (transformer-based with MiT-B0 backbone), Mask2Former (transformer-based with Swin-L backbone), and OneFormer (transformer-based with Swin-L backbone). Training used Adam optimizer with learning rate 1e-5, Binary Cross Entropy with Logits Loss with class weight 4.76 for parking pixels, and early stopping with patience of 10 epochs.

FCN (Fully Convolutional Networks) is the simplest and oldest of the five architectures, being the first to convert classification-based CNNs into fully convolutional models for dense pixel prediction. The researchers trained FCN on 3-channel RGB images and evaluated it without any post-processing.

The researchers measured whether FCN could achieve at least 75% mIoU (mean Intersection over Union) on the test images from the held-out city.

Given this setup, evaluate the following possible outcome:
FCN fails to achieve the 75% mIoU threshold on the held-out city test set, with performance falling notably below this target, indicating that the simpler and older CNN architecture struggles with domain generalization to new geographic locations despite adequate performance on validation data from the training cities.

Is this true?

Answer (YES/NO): NO